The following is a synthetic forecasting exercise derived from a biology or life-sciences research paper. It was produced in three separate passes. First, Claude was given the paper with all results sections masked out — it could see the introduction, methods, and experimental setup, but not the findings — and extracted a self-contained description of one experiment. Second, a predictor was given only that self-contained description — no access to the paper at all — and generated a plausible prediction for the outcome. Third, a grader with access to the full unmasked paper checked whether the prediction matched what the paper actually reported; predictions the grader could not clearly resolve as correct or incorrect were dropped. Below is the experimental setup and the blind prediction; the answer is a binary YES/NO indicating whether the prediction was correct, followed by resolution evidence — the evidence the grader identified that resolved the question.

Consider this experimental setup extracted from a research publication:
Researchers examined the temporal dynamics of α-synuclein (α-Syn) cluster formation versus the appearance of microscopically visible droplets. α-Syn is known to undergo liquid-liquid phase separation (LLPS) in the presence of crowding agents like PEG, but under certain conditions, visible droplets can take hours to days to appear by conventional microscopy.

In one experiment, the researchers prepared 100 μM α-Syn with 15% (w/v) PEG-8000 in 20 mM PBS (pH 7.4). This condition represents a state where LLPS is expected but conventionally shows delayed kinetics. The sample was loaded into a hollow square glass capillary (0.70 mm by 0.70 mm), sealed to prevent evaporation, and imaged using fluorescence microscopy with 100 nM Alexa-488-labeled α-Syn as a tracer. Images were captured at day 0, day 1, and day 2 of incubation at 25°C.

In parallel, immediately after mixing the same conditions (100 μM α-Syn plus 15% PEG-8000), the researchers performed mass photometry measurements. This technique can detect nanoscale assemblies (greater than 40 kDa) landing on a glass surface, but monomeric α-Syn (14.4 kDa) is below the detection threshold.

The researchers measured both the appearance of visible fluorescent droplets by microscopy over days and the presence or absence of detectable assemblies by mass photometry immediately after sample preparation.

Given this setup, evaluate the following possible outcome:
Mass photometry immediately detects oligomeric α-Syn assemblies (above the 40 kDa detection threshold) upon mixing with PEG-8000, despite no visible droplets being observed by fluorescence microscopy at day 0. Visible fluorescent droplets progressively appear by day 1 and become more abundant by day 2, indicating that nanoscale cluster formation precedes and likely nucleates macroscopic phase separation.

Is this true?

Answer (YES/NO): YES